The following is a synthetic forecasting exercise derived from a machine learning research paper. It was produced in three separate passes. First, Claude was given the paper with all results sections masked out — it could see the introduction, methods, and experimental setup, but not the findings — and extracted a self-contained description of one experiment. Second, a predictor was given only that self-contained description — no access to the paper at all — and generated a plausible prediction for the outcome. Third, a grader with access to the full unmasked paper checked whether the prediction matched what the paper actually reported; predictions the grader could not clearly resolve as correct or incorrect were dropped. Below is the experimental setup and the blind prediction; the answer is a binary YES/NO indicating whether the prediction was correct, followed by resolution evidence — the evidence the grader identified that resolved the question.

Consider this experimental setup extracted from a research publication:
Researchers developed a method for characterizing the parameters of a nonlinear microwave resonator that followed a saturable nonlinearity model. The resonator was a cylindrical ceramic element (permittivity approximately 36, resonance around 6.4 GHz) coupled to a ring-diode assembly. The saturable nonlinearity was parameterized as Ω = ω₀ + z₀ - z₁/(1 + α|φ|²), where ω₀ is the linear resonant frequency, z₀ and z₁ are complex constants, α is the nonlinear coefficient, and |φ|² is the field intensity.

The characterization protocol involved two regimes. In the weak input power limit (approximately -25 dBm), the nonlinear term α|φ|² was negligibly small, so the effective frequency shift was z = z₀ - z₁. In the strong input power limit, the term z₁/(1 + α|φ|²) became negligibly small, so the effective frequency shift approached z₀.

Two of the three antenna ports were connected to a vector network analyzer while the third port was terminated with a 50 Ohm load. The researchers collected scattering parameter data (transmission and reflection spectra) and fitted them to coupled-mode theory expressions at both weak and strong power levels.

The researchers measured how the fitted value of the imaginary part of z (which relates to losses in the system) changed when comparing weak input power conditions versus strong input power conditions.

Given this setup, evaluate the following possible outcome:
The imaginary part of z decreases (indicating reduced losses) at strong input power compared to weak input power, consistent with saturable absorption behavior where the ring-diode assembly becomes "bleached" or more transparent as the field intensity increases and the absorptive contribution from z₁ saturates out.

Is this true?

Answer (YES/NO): NO